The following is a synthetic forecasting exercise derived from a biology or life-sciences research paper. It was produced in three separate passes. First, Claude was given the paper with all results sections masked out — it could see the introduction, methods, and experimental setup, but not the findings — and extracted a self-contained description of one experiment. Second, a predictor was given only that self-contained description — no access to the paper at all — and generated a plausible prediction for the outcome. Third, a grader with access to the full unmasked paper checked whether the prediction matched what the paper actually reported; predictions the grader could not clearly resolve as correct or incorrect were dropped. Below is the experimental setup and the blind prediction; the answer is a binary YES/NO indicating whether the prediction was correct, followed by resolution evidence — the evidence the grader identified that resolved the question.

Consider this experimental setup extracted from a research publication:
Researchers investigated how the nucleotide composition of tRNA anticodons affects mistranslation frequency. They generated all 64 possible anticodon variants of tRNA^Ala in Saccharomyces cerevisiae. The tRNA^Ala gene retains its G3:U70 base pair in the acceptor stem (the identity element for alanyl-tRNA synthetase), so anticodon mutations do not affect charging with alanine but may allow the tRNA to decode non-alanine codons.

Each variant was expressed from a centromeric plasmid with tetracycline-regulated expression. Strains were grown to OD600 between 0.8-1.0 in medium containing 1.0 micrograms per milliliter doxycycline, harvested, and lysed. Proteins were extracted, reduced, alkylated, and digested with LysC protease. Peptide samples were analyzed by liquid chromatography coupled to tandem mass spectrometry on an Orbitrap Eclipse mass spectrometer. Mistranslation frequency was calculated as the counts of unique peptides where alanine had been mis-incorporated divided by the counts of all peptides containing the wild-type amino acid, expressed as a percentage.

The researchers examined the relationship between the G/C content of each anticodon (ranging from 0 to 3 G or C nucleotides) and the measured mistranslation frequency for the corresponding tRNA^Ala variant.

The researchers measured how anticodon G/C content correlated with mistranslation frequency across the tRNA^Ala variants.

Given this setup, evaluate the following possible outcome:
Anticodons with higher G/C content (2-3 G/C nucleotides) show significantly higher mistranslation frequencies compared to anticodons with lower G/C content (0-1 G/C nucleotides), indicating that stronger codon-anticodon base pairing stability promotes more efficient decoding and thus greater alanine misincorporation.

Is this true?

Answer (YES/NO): YES